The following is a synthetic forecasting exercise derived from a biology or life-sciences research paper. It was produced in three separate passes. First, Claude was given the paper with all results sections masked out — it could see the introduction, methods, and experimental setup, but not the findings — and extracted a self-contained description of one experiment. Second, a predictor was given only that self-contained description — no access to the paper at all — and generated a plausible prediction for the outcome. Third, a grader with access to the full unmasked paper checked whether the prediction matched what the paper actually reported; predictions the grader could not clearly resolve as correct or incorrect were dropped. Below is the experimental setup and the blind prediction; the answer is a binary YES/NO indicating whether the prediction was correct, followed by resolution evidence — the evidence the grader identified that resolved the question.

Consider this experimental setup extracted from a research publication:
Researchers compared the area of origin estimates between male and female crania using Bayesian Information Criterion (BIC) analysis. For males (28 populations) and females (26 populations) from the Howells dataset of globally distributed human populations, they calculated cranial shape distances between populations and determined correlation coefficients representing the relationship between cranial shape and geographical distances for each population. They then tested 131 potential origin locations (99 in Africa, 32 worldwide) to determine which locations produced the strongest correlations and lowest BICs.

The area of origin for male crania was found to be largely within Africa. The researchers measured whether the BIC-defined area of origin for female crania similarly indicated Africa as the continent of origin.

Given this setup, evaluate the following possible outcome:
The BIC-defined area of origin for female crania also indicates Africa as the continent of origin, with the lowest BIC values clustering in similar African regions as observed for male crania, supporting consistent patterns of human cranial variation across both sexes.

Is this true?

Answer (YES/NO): NO